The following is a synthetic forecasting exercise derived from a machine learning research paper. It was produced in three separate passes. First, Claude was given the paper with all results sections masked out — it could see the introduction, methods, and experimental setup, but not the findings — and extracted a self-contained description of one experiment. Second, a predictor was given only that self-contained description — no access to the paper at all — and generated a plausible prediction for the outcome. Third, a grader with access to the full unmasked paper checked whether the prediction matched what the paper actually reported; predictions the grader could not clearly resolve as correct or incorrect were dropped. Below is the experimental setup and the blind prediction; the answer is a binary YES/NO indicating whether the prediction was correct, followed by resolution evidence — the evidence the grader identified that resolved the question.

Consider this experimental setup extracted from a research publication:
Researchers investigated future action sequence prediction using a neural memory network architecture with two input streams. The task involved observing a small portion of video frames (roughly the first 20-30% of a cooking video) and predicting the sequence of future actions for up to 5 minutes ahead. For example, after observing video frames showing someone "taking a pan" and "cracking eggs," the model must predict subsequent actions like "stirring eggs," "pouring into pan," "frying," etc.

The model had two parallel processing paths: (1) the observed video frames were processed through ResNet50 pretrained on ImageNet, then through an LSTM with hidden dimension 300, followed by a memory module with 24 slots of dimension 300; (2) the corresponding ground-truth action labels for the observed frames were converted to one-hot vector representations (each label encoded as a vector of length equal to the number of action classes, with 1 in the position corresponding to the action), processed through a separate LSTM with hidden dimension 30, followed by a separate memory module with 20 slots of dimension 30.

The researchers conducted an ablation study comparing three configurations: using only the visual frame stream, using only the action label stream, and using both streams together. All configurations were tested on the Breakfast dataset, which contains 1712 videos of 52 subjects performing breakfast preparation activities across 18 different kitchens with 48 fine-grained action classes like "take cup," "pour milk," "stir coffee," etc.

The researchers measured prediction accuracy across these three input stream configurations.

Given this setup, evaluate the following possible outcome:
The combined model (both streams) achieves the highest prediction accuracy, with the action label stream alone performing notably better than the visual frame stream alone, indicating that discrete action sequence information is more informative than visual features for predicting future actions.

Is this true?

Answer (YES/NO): YES